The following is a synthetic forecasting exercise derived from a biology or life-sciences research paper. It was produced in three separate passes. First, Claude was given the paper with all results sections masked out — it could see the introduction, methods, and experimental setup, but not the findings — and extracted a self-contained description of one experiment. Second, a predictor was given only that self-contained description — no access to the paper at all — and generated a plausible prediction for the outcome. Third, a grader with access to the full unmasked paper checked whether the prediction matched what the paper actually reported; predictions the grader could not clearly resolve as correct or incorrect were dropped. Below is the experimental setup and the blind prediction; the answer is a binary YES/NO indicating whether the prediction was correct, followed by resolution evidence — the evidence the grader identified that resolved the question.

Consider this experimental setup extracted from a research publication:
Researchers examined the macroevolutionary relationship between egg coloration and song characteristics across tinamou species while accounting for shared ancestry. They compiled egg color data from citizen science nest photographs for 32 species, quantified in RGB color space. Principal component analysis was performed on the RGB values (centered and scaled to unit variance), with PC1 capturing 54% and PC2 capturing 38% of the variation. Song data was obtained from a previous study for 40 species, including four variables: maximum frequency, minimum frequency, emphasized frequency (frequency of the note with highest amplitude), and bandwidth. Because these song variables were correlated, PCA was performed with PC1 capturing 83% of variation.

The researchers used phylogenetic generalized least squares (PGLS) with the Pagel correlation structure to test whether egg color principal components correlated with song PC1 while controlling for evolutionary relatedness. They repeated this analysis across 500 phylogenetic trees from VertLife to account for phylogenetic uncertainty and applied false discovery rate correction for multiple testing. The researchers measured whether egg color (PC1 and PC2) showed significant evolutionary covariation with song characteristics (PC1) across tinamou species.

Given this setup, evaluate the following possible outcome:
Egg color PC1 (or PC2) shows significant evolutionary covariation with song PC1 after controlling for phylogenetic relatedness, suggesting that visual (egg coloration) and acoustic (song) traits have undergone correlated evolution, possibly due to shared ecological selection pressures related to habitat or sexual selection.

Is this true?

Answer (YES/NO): YES